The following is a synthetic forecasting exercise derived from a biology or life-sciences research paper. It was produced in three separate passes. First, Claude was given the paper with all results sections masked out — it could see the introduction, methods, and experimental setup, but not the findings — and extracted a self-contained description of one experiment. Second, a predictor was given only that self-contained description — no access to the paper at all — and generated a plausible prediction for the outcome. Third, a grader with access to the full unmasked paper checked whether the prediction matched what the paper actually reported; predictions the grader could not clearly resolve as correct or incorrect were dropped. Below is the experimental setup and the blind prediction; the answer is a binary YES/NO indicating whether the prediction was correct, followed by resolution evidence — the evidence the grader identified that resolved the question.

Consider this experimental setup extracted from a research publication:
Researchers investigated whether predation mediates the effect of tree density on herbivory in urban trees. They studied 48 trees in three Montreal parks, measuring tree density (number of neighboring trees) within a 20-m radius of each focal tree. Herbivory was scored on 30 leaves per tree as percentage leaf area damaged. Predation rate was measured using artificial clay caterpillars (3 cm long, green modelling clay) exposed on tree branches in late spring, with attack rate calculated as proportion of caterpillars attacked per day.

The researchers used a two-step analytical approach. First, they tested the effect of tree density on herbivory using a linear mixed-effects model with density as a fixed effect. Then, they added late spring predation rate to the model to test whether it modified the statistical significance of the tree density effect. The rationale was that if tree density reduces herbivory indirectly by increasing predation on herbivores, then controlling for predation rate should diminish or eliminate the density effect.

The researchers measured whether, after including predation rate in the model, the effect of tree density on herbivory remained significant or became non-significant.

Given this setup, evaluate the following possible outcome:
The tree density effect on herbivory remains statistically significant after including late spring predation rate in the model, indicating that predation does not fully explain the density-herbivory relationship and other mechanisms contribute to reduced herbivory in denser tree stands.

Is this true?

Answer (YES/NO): NO